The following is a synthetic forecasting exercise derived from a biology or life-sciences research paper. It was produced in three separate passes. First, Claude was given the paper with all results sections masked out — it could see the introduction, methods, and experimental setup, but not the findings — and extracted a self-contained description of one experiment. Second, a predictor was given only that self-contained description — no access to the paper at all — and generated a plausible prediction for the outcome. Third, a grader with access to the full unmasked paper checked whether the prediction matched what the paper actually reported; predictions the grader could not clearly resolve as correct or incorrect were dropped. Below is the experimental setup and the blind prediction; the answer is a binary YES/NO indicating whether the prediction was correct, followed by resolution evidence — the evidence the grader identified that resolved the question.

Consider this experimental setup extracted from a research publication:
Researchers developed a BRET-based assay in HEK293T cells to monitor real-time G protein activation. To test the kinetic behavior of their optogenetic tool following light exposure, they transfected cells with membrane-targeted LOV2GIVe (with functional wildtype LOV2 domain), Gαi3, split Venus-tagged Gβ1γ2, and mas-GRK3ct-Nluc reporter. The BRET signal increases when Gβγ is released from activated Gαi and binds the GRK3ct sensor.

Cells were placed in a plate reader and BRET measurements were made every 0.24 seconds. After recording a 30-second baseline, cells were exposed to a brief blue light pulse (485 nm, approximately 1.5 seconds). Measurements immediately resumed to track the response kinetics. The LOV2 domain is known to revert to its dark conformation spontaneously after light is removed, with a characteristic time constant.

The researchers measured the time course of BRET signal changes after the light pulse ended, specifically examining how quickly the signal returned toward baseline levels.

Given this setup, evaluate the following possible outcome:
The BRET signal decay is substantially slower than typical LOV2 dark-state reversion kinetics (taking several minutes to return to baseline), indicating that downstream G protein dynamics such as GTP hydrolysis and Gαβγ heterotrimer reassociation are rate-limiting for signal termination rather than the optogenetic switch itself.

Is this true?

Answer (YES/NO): NO